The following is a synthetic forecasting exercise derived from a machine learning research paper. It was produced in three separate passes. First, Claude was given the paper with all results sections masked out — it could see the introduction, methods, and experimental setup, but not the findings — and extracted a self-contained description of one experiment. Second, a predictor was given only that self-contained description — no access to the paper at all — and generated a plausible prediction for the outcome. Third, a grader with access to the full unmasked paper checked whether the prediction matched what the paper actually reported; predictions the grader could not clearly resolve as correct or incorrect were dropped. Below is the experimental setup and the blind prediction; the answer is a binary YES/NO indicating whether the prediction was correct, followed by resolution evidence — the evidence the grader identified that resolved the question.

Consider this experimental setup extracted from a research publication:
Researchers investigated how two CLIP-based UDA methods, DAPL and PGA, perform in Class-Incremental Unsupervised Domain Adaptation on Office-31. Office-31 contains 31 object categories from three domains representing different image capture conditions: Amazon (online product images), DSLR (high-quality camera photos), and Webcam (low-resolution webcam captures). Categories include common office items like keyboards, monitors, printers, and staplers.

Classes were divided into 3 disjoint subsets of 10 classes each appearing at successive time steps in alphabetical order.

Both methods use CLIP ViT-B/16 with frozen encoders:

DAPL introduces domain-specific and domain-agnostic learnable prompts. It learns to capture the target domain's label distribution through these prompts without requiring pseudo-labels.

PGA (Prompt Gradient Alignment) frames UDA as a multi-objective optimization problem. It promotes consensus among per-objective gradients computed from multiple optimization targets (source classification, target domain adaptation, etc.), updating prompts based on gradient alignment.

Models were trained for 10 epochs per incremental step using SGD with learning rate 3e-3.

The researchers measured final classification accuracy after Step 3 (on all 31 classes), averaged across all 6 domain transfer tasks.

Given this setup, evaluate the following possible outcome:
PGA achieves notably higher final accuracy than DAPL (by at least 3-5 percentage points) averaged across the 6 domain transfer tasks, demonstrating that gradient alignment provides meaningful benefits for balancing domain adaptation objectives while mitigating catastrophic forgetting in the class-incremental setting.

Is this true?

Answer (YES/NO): NO